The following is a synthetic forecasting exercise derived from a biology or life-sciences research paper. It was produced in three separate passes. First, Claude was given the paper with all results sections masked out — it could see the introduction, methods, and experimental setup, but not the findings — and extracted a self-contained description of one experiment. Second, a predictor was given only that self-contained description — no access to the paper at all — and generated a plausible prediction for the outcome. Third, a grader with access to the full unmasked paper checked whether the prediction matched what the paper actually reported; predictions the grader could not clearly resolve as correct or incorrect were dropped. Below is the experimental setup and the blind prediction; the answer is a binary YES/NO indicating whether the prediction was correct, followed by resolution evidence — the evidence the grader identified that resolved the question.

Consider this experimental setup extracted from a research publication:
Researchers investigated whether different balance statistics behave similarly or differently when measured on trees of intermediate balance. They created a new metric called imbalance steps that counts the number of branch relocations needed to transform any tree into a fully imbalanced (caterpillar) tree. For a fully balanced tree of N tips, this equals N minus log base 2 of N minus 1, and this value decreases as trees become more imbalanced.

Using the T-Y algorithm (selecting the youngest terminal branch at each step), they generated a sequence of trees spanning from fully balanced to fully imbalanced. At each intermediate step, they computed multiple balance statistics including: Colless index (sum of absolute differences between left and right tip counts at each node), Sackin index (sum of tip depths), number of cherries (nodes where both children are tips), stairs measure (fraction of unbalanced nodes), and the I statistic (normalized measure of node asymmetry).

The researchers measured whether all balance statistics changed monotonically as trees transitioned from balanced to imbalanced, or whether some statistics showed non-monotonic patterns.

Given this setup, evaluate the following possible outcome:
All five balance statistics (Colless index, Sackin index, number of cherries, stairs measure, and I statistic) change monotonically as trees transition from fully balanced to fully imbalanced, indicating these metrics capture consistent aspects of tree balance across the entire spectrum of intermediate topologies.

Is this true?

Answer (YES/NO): NO